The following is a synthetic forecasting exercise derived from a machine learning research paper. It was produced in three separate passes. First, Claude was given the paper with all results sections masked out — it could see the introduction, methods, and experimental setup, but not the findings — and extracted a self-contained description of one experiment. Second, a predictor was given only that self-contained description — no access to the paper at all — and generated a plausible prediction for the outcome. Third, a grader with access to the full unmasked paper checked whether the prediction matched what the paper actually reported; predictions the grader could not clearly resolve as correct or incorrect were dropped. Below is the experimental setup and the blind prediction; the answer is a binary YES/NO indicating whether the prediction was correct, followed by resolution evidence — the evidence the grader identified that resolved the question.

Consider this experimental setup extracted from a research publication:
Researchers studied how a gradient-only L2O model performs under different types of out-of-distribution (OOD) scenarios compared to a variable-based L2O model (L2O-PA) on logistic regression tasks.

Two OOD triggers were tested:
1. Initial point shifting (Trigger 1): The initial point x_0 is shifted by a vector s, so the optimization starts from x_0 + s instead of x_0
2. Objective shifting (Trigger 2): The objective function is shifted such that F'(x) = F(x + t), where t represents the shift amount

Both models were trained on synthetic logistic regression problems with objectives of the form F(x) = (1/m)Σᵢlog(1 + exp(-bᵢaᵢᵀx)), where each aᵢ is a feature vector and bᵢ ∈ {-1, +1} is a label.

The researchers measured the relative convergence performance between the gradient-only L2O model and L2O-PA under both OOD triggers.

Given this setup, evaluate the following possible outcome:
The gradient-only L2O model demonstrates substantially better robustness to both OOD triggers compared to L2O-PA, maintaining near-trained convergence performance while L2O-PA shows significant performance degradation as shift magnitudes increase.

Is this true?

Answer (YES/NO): NO